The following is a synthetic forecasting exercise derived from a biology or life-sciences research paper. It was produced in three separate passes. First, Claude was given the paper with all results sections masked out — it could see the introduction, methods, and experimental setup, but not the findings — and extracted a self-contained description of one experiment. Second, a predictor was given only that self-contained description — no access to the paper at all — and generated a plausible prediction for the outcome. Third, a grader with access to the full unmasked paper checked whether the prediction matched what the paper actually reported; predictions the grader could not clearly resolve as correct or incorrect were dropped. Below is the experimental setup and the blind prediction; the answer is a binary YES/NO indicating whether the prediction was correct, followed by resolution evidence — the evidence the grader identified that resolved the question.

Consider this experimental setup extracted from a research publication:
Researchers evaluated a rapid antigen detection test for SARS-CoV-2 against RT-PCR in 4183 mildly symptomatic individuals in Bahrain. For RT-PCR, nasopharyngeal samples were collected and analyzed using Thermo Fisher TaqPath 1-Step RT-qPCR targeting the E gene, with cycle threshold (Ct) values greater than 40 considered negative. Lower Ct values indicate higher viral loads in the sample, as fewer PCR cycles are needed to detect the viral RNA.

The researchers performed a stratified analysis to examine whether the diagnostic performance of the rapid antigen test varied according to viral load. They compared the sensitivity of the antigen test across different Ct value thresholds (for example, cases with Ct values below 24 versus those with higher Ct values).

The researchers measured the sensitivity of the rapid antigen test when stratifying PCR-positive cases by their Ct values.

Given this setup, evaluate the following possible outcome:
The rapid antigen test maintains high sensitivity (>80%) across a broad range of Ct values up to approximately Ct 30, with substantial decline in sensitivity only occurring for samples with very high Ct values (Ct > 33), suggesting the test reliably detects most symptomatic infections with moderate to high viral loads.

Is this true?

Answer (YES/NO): NO